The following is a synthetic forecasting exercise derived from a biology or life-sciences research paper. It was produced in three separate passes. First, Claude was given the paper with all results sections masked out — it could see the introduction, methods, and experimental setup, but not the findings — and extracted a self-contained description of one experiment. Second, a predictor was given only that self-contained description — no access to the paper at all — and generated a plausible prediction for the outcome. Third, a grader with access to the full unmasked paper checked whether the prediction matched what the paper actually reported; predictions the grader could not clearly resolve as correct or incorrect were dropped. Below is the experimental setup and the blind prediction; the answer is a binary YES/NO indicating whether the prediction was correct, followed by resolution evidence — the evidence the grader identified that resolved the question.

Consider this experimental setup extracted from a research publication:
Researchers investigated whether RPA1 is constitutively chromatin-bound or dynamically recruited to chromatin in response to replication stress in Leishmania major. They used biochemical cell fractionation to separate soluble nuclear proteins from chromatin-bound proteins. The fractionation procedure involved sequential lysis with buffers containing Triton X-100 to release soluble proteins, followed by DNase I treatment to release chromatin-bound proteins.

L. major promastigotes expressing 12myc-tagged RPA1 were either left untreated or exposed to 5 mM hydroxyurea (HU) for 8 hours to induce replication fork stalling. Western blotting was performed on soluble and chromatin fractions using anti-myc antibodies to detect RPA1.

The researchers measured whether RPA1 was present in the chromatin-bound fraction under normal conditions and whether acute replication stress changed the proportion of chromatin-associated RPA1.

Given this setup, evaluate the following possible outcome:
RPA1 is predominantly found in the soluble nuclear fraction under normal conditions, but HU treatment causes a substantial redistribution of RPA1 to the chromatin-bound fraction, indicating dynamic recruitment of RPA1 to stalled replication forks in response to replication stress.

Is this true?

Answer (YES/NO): YES